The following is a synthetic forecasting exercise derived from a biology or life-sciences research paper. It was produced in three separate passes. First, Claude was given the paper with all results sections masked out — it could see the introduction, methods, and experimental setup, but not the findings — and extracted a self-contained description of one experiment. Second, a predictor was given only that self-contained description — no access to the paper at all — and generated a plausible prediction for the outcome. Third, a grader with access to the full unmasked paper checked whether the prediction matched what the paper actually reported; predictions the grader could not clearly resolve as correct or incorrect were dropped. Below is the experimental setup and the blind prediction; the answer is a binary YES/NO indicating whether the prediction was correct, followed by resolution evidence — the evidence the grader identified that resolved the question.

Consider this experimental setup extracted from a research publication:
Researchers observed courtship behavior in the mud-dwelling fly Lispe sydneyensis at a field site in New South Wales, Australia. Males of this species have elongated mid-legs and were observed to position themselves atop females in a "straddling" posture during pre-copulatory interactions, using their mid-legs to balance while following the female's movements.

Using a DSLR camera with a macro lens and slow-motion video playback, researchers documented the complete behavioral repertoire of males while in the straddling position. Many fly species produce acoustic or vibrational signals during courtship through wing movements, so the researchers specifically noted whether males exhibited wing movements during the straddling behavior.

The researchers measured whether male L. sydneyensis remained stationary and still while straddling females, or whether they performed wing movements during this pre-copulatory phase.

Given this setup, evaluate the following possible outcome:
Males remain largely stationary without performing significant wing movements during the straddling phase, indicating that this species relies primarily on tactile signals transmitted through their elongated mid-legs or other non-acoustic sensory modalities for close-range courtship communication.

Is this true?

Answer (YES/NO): NO